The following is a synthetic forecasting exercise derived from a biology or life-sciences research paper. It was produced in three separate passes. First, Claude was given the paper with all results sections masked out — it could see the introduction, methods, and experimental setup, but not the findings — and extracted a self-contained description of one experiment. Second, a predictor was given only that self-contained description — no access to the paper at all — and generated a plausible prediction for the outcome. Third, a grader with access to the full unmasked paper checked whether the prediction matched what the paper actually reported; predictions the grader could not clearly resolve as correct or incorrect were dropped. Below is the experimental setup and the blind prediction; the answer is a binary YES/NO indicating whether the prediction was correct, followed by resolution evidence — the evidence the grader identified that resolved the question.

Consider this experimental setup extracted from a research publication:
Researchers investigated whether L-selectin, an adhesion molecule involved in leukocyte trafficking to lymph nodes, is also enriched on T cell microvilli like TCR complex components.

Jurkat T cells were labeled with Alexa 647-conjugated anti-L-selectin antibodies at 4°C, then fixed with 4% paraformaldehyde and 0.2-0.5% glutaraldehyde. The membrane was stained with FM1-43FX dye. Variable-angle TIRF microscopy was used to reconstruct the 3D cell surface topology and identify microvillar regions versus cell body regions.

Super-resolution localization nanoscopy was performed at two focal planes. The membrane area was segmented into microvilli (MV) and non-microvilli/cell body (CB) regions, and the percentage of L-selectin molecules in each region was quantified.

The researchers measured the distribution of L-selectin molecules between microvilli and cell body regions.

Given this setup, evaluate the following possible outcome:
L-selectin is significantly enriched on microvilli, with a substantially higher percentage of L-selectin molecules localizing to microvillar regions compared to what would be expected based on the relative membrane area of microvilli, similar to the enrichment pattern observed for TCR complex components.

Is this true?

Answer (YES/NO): YES